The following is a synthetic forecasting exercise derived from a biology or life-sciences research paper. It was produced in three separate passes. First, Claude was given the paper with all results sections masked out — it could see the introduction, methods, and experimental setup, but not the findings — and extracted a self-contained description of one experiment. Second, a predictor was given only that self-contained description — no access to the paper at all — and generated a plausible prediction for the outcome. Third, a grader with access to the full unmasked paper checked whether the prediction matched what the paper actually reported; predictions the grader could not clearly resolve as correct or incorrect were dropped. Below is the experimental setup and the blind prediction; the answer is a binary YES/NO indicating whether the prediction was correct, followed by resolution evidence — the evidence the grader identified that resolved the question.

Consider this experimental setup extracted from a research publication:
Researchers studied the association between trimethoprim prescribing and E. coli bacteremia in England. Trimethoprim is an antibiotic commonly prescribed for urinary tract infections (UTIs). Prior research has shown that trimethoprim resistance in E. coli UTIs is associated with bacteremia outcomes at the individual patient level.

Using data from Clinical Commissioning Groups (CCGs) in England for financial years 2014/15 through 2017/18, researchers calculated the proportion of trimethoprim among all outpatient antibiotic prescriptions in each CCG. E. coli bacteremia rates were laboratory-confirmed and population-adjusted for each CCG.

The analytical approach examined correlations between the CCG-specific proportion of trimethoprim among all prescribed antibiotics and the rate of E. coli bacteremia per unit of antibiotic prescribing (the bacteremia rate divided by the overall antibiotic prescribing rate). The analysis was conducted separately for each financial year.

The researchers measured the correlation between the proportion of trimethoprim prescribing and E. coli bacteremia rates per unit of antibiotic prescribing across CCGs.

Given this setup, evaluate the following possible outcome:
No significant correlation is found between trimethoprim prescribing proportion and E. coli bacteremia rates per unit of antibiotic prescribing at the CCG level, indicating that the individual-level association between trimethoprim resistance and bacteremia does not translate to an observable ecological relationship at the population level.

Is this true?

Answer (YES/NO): NO